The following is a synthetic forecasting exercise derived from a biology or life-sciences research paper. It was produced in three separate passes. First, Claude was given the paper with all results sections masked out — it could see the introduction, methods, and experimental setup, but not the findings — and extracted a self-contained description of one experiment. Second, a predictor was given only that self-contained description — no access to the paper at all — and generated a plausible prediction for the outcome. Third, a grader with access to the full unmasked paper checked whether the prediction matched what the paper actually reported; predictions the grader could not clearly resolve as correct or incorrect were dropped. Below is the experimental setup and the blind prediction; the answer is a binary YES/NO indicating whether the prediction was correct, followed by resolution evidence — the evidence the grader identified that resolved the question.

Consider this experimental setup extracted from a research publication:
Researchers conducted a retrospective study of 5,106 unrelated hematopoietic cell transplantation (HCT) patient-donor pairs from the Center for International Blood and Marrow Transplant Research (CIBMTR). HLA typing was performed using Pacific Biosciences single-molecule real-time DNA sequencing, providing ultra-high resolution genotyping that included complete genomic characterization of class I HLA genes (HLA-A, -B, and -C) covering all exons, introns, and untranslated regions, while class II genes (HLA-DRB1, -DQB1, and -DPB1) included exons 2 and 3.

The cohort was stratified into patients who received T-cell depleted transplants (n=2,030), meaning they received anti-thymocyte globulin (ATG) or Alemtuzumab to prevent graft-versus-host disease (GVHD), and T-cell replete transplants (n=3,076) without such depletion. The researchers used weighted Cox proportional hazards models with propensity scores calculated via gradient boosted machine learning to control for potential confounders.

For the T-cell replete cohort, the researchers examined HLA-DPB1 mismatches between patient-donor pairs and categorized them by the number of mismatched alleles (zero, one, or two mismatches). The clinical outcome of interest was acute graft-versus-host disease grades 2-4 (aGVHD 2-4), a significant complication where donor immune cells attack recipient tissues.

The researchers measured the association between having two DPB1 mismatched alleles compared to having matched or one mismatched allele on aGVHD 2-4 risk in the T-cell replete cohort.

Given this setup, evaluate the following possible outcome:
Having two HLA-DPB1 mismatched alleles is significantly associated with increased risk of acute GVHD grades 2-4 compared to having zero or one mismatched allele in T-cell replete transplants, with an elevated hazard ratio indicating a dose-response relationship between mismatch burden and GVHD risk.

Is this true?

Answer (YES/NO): YES